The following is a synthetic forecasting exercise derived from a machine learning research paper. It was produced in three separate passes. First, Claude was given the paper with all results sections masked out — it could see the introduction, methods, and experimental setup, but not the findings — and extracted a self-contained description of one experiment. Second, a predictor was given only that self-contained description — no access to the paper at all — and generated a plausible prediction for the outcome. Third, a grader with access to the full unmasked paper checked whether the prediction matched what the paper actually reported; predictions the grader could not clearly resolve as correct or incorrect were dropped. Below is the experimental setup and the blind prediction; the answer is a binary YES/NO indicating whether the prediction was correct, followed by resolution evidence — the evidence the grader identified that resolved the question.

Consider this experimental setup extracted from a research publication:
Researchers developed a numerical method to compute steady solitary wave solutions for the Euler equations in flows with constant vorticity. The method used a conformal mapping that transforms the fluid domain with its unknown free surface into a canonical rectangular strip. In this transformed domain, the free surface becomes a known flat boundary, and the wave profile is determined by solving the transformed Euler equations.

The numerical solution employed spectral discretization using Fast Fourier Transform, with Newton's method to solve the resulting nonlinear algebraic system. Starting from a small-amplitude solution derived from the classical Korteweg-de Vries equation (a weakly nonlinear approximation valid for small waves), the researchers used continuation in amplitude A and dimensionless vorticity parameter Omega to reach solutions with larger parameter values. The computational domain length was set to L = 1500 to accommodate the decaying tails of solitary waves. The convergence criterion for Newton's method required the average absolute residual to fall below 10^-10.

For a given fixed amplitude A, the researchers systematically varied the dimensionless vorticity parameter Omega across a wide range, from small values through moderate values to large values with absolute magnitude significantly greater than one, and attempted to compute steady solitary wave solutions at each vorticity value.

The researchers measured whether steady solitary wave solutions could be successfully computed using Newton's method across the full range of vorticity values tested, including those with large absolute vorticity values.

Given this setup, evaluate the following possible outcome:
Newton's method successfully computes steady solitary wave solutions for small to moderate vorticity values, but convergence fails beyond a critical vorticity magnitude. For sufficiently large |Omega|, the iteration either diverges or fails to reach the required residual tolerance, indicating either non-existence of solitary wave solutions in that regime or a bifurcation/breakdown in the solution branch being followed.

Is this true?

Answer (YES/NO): NO